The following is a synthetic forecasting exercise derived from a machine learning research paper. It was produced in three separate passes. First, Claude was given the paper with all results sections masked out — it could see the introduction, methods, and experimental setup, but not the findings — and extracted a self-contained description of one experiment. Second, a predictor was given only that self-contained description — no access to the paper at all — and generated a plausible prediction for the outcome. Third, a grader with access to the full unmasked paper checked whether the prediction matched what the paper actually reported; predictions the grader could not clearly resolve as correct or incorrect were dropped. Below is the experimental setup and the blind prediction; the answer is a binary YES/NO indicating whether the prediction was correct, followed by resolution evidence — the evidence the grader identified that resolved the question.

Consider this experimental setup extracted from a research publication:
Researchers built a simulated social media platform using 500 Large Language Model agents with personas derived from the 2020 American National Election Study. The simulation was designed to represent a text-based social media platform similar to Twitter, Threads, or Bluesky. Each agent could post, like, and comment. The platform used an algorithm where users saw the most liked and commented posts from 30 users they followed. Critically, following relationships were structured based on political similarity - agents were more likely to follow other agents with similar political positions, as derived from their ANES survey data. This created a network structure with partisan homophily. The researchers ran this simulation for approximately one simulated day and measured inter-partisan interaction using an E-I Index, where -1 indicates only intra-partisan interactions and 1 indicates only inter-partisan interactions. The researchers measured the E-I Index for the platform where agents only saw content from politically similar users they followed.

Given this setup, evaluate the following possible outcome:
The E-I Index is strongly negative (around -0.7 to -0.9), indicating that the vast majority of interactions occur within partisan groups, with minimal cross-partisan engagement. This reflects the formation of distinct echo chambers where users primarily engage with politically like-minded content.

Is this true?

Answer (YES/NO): YES